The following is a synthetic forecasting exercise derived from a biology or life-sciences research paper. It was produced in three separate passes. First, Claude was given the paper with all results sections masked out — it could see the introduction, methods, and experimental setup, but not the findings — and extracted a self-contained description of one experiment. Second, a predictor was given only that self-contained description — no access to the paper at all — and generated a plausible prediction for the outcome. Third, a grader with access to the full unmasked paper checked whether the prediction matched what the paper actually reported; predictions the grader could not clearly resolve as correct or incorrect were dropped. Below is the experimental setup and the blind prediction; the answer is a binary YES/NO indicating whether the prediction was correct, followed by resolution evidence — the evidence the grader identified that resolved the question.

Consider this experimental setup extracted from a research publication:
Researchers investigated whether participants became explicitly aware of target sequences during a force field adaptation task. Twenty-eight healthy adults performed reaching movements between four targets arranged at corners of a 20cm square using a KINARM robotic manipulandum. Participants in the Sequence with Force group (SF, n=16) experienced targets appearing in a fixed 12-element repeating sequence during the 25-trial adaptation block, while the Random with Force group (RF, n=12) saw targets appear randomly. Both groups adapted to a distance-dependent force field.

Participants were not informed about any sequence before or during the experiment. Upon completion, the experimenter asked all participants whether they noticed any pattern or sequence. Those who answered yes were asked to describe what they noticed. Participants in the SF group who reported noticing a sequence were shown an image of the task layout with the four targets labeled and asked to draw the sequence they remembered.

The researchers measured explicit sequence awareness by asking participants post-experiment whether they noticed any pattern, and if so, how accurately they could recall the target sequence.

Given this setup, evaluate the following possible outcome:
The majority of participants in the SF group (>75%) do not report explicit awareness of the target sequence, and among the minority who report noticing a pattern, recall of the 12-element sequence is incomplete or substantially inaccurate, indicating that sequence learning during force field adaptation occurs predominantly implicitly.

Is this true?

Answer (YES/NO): NO